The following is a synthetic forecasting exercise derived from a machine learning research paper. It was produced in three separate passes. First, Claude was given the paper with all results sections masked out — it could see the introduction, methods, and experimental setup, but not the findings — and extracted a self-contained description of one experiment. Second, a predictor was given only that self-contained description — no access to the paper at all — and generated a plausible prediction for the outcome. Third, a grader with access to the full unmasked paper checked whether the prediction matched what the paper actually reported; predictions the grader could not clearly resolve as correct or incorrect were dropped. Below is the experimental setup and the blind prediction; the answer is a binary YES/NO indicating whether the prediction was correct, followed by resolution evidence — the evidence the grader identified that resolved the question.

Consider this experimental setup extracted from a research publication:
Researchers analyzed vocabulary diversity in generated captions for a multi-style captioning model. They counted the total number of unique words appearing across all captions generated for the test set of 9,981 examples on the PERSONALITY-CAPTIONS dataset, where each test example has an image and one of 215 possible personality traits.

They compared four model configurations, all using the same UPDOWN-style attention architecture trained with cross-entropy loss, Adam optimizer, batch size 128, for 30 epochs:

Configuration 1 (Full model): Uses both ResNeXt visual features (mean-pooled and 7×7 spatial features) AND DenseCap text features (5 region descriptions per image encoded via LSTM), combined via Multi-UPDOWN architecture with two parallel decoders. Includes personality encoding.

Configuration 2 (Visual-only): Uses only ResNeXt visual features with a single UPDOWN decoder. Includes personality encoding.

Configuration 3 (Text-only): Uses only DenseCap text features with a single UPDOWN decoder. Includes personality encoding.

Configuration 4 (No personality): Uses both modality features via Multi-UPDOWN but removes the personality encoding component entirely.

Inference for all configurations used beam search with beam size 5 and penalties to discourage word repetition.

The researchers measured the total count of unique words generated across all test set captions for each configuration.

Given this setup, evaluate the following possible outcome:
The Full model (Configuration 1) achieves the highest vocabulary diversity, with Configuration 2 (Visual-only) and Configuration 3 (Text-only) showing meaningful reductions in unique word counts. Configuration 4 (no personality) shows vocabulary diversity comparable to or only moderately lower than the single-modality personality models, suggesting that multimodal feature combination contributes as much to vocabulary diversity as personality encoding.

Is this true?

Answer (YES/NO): NO